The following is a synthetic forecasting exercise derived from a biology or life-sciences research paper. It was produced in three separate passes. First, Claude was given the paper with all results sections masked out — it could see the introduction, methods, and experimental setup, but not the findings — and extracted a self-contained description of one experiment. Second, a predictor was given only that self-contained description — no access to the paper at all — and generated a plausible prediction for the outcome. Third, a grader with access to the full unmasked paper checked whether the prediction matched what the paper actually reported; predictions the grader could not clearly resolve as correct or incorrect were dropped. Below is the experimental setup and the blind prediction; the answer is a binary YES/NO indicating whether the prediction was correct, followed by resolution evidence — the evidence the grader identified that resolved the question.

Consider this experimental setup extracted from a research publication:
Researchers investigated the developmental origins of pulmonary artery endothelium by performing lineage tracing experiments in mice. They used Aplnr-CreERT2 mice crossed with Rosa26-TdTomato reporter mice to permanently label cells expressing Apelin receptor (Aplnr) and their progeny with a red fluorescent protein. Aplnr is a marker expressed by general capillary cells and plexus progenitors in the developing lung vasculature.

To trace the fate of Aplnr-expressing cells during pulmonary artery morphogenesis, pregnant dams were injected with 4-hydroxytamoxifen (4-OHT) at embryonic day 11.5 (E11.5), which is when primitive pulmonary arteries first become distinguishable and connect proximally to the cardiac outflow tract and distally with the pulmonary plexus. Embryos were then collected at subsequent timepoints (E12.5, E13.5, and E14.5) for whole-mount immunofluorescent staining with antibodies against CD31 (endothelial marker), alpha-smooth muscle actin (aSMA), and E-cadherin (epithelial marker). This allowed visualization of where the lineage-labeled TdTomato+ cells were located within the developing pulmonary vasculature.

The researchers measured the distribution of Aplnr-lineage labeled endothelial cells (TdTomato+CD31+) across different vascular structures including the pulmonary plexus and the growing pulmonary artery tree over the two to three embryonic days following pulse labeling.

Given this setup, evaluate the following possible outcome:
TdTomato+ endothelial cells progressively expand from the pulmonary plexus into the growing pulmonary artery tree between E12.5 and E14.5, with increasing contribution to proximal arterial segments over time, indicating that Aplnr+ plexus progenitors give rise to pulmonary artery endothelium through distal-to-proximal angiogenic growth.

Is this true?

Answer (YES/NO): YES